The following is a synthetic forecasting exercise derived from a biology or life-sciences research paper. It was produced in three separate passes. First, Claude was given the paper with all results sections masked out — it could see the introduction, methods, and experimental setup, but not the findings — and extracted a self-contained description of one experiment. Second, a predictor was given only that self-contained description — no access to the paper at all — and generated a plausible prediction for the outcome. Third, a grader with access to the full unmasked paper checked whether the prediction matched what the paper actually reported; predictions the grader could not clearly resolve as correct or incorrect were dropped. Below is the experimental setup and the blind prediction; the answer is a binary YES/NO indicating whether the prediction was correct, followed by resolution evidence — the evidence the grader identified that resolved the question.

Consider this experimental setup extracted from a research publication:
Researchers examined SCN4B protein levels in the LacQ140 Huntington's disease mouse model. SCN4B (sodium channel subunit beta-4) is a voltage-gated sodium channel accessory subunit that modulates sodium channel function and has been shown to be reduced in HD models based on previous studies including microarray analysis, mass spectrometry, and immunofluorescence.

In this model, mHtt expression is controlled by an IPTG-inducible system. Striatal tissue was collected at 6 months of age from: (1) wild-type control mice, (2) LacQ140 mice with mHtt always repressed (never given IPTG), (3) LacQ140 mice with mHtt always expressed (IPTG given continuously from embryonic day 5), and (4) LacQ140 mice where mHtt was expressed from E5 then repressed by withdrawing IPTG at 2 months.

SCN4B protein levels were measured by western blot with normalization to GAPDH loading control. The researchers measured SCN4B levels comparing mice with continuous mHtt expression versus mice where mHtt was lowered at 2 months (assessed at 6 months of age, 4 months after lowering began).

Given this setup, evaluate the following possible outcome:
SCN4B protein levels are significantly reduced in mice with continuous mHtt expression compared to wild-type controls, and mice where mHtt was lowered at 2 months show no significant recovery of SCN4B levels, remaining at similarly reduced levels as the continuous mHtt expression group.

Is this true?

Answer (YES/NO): NO